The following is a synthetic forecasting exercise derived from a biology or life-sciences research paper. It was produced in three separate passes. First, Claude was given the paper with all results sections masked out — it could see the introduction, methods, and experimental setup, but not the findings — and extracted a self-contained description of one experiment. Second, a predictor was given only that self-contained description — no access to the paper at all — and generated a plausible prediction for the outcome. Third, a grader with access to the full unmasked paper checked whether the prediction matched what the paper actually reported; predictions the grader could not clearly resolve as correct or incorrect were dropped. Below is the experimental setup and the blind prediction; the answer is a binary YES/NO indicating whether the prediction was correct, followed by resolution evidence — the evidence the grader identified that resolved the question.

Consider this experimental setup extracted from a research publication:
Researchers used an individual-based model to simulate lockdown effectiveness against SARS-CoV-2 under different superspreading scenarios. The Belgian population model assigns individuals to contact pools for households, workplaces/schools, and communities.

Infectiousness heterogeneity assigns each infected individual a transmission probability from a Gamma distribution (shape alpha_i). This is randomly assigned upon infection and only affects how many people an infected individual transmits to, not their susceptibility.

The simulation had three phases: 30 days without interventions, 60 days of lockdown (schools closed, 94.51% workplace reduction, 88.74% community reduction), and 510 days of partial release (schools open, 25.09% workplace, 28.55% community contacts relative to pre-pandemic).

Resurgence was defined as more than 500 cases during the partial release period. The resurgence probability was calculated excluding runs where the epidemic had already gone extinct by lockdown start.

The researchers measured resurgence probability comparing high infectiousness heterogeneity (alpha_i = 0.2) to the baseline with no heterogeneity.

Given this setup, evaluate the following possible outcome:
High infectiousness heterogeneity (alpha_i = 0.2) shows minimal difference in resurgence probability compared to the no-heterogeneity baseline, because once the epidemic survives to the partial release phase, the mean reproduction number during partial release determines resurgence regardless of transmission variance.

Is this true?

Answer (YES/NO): NO